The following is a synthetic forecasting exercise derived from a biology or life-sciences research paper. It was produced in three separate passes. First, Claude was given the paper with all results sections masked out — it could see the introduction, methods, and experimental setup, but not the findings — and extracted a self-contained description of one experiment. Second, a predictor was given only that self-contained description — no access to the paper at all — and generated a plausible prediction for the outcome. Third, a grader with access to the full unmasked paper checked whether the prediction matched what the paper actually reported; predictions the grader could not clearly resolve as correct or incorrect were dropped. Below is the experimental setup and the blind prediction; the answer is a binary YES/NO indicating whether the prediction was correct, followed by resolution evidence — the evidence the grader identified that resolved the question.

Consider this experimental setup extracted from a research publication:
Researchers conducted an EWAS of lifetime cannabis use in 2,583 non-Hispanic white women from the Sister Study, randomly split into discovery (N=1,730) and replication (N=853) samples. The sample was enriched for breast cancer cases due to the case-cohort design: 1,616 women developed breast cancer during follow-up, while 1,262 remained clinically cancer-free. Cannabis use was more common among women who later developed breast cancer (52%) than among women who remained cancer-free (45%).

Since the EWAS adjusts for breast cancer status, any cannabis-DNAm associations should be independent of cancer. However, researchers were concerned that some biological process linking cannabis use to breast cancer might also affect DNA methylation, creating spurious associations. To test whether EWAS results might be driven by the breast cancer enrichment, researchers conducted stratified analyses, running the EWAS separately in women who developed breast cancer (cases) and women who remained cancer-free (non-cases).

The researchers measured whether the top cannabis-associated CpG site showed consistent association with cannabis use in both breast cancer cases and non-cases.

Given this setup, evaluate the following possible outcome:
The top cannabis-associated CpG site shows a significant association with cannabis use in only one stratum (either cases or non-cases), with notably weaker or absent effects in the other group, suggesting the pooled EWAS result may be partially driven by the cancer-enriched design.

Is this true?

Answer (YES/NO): NO